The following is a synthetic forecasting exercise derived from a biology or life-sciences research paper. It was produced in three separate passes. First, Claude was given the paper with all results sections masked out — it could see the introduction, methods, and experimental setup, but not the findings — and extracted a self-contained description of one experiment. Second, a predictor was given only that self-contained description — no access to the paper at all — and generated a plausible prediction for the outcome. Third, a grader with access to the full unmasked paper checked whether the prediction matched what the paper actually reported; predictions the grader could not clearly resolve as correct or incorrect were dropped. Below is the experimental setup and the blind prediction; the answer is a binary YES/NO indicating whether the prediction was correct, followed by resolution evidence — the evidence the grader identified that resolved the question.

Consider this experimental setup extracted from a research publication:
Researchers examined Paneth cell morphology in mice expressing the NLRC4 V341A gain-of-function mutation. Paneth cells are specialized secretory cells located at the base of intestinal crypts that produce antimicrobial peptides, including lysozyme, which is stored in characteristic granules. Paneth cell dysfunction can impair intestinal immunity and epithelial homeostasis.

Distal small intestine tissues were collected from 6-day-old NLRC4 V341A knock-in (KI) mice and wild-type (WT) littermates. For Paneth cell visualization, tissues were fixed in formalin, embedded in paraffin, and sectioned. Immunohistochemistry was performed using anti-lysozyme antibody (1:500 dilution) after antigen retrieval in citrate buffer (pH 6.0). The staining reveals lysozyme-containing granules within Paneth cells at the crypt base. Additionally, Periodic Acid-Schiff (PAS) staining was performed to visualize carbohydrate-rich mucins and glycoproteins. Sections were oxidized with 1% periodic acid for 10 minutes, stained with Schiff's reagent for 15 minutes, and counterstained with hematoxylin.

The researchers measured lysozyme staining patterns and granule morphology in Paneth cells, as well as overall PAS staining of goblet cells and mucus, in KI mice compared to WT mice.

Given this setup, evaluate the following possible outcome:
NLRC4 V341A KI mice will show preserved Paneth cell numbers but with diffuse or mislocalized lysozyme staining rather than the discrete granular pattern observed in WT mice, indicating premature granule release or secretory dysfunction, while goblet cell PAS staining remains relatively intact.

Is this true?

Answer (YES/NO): NO